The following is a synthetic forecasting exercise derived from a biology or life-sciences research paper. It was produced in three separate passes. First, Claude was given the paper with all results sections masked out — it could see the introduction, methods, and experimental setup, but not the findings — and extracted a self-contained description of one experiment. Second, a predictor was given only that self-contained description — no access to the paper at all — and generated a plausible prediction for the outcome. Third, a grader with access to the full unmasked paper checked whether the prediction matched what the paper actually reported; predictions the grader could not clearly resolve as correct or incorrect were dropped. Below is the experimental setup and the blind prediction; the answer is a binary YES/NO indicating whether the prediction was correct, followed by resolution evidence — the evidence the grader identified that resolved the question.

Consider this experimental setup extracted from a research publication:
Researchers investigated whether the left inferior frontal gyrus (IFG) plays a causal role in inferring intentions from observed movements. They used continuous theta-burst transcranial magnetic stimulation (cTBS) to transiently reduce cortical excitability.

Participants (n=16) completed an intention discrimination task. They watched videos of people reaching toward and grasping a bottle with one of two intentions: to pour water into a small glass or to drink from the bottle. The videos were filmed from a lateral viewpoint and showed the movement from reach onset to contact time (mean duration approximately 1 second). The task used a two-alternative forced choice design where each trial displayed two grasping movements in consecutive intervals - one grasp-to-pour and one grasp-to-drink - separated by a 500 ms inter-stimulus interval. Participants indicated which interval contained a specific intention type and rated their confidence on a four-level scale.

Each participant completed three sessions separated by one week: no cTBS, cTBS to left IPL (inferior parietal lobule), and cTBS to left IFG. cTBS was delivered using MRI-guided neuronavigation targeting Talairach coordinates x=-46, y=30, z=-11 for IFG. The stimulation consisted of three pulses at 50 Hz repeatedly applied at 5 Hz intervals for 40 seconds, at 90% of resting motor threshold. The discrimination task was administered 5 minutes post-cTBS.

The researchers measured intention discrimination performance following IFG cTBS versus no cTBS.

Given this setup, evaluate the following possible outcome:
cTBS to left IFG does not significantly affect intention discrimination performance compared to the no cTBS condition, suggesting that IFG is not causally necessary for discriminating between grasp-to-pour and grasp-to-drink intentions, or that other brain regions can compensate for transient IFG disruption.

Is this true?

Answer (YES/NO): YES